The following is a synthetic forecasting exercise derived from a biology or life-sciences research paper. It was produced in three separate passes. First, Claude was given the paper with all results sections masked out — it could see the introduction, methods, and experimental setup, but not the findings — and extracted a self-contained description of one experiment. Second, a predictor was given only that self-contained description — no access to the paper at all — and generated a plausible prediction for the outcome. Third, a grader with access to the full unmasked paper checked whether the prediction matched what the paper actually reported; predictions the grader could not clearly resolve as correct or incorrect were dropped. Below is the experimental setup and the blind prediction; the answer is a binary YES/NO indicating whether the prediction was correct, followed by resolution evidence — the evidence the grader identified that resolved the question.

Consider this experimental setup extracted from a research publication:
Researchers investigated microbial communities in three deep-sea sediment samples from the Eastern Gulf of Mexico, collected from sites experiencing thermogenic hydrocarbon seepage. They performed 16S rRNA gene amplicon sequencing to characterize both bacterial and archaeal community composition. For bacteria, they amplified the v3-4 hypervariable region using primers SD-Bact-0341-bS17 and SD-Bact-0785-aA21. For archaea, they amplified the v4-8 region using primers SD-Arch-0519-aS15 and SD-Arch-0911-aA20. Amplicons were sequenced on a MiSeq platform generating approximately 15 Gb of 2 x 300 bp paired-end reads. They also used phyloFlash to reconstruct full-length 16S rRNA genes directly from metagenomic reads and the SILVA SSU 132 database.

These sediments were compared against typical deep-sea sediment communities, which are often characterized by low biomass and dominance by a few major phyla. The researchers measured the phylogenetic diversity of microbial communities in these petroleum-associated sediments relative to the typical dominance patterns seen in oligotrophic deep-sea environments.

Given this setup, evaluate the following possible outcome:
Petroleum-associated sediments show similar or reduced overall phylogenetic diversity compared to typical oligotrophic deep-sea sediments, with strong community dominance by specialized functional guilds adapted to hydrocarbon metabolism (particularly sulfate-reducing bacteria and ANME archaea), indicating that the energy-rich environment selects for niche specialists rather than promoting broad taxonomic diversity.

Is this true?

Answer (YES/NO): NO